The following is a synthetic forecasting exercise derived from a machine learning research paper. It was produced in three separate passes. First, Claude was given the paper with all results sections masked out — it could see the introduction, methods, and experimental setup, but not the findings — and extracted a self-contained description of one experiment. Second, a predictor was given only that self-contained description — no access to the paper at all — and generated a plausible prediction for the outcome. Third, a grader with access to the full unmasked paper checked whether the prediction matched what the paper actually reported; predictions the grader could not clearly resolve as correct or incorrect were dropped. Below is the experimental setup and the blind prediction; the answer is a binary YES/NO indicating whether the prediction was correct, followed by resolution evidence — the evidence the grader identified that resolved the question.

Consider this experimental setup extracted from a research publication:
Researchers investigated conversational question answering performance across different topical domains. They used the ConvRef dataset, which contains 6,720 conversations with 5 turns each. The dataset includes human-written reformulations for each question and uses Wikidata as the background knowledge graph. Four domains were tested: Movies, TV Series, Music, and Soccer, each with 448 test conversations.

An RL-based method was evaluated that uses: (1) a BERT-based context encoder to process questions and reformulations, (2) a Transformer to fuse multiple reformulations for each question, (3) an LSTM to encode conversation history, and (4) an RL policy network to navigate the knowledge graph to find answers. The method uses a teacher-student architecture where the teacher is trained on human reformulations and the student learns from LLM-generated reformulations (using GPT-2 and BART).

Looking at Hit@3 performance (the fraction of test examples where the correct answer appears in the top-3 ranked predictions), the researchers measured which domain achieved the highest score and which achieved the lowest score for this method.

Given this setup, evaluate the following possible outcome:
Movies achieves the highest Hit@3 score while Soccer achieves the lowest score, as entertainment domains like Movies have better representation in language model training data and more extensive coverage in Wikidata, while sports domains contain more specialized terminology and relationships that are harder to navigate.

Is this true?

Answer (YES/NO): NO